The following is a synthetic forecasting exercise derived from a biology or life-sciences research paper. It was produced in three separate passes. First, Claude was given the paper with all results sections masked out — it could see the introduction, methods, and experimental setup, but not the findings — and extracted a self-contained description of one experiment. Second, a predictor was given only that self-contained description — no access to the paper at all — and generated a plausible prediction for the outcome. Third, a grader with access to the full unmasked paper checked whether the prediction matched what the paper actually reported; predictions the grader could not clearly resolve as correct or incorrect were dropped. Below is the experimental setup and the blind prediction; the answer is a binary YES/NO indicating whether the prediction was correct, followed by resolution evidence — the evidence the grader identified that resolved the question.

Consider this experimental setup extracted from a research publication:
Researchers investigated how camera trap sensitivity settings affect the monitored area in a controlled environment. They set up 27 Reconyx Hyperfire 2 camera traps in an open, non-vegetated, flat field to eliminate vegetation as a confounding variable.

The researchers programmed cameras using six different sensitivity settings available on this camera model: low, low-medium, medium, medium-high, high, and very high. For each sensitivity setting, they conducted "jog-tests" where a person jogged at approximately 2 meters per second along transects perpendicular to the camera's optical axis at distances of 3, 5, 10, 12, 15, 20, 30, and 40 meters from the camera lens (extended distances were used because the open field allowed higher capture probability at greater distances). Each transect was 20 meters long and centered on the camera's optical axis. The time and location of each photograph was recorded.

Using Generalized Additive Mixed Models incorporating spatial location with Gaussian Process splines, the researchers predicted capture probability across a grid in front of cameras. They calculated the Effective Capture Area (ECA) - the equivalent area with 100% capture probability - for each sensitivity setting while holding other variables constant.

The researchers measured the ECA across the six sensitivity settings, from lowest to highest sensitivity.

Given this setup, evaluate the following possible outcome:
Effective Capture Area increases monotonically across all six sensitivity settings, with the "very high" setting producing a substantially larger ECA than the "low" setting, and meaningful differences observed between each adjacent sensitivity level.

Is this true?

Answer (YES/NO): NO